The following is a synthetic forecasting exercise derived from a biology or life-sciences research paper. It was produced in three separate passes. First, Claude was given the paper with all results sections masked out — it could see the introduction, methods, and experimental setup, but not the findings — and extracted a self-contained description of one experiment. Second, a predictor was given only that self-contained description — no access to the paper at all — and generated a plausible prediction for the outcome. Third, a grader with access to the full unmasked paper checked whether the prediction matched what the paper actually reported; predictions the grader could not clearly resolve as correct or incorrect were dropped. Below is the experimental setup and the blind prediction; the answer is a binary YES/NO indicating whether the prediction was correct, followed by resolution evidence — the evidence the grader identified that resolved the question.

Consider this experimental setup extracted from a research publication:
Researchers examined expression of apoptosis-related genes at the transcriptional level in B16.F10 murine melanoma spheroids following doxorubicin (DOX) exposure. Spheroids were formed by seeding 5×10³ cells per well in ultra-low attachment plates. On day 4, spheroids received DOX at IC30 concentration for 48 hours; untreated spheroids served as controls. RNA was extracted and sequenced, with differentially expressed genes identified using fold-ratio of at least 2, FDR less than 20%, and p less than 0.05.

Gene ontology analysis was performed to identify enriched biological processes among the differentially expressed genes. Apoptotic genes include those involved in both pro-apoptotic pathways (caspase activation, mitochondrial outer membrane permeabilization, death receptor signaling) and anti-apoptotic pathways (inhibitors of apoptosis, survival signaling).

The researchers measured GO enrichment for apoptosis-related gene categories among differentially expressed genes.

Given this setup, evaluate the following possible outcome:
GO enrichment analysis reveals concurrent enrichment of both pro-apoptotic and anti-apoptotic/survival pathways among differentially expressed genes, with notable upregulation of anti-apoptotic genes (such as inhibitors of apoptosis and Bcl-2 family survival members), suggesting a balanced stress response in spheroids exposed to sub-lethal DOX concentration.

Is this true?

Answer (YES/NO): NO